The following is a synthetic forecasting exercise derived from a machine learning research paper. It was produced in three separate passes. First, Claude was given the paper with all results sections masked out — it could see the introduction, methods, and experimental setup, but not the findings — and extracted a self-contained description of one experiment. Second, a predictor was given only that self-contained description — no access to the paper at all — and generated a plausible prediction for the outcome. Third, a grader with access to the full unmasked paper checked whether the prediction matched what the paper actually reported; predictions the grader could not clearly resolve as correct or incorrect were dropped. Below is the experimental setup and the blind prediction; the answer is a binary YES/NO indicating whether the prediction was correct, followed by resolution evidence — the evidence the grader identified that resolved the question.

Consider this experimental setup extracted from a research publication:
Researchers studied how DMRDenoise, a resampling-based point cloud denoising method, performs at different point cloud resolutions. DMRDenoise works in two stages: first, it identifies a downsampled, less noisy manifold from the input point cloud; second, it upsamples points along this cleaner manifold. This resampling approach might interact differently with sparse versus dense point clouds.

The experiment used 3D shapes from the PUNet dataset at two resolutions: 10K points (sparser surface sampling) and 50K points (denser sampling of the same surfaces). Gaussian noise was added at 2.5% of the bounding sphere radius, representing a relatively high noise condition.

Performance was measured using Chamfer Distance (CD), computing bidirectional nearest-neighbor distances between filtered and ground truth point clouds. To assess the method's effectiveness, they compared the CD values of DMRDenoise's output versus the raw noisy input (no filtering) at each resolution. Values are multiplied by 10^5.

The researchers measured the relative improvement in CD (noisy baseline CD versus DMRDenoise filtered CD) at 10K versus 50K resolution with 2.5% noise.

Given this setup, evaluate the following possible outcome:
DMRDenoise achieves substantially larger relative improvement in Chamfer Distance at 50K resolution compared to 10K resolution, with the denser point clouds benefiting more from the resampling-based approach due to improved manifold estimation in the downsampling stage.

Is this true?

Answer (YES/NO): YES